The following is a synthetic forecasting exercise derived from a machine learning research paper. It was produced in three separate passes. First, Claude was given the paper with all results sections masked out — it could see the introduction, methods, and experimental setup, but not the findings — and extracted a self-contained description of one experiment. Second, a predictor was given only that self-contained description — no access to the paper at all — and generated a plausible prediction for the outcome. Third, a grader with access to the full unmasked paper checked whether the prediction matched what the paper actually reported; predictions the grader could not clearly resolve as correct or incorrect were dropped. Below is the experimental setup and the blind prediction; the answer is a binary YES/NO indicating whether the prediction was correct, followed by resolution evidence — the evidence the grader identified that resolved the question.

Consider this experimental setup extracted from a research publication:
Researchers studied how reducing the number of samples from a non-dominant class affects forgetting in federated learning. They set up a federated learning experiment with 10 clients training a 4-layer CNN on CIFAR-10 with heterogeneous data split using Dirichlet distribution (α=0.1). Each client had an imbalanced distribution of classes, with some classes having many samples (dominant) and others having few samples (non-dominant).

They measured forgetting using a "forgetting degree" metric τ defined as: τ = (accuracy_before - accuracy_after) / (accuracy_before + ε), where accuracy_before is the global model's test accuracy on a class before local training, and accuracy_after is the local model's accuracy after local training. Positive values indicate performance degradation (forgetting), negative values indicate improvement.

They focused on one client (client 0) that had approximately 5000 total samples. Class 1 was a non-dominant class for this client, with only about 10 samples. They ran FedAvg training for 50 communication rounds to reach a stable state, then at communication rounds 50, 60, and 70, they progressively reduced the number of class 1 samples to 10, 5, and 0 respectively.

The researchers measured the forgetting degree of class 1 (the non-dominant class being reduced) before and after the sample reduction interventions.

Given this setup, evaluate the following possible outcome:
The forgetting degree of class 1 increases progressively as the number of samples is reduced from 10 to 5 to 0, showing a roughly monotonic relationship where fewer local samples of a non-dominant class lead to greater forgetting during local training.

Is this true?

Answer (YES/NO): NO